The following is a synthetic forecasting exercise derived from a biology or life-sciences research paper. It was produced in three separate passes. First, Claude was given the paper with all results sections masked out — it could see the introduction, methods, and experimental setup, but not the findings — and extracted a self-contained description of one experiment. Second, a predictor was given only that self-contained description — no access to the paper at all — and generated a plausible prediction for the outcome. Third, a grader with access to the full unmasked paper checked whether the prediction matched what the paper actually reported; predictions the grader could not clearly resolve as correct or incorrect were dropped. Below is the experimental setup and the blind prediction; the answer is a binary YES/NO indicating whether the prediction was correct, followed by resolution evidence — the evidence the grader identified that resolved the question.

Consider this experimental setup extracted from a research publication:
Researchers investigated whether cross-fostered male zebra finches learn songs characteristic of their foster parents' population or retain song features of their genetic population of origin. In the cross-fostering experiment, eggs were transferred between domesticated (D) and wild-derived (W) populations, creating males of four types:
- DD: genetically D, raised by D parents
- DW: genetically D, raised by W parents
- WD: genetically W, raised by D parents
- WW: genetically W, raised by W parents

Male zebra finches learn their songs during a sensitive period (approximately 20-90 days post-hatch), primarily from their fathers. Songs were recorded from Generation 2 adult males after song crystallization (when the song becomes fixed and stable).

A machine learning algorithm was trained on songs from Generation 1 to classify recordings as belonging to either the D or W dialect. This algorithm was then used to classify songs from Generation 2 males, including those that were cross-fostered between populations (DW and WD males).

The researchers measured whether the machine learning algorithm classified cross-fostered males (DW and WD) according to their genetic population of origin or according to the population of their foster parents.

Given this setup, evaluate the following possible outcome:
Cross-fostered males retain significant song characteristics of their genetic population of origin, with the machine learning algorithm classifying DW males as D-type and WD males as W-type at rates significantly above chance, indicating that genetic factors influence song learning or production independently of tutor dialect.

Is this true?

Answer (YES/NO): NO